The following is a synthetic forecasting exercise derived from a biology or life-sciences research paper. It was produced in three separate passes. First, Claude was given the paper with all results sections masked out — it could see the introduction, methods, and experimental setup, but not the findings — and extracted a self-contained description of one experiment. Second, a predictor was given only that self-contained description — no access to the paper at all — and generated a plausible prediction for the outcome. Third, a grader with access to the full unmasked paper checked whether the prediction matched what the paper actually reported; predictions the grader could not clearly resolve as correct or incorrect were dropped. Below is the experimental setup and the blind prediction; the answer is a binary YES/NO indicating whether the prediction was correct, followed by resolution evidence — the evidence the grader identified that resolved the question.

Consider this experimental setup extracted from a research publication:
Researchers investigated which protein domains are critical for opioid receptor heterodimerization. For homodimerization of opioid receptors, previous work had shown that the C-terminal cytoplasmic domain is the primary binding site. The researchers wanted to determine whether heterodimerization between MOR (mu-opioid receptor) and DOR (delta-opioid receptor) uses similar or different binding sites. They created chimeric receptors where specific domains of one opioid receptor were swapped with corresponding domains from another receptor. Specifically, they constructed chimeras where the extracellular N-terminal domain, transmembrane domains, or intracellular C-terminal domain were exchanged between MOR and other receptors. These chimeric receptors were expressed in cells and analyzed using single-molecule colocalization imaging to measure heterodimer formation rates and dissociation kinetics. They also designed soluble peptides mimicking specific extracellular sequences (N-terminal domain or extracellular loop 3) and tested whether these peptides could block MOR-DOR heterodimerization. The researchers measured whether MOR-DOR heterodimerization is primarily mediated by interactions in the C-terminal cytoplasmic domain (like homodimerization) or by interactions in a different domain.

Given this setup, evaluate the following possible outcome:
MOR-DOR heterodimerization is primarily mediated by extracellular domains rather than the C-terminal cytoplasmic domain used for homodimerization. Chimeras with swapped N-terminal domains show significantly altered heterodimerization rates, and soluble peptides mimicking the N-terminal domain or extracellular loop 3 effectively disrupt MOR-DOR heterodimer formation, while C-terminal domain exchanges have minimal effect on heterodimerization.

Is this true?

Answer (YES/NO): NO